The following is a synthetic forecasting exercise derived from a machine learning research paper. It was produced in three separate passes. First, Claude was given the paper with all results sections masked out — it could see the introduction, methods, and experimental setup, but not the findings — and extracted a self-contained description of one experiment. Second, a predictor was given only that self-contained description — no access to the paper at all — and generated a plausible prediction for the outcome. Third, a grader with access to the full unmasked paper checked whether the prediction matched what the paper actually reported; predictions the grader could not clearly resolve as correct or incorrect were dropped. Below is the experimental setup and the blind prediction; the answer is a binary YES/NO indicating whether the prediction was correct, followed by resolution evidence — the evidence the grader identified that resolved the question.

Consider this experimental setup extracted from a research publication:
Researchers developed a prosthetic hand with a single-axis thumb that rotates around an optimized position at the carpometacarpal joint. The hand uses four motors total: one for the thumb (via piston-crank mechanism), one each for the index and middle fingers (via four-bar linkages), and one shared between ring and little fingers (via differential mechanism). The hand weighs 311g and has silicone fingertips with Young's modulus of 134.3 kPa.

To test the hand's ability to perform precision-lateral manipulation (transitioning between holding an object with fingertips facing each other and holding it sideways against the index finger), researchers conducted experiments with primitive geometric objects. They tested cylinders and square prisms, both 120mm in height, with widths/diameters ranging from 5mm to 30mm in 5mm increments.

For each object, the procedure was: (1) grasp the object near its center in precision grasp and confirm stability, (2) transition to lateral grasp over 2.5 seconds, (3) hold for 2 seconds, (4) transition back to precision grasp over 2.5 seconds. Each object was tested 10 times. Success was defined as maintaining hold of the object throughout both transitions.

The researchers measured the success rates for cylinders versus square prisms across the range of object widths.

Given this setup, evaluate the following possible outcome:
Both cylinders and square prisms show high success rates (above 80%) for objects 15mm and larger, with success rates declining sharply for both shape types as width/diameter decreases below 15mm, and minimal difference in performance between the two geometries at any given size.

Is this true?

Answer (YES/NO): NO